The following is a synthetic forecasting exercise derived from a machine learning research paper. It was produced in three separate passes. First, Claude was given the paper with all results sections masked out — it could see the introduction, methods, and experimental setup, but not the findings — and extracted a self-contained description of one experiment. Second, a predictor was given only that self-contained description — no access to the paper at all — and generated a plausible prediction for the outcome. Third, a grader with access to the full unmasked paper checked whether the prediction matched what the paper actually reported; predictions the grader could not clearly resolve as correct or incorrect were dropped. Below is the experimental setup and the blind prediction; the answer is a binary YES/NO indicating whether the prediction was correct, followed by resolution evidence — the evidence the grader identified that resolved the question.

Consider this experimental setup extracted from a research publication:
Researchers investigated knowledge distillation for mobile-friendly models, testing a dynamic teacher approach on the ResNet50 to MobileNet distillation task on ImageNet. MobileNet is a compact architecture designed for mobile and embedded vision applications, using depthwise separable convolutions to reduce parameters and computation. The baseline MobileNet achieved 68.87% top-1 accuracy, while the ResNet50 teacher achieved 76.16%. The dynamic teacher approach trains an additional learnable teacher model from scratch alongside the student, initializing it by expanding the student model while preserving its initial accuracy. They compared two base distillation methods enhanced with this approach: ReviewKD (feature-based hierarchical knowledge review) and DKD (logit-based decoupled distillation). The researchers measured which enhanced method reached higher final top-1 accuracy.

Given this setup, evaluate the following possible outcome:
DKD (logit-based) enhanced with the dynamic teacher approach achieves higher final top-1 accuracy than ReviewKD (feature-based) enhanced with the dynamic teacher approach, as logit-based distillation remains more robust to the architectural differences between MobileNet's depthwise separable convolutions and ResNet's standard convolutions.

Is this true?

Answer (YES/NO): YES